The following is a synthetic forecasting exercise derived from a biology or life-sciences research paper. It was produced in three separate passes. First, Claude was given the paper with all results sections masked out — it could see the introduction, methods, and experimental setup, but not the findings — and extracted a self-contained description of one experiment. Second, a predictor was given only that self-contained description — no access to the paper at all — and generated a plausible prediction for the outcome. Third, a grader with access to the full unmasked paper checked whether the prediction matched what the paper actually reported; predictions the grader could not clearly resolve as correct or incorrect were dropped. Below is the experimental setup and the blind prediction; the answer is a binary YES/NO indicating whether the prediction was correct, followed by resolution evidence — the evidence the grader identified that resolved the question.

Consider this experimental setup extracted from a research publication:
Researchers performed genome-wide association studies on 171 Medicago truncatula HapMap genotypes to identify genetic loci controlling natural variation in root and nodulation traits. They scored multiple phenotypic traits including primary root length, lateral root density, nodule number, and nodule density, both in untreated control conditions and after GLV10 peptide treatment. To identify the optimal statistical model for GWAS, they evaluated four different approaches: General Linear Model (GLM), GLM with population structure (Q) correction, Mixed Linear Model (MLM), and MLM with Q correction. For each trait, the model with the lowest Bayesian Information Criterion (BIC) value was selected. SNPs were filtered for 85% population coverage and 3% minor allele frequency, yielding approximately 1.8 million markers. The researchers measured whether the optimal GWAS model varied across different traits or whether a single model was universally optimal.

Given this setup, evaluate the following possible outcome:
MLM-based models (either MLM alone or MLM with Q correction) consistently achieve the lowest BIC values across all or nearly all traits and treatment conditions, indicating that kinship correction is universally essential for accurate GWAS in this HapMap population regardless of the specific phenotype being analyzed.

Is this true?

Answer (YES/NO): NO